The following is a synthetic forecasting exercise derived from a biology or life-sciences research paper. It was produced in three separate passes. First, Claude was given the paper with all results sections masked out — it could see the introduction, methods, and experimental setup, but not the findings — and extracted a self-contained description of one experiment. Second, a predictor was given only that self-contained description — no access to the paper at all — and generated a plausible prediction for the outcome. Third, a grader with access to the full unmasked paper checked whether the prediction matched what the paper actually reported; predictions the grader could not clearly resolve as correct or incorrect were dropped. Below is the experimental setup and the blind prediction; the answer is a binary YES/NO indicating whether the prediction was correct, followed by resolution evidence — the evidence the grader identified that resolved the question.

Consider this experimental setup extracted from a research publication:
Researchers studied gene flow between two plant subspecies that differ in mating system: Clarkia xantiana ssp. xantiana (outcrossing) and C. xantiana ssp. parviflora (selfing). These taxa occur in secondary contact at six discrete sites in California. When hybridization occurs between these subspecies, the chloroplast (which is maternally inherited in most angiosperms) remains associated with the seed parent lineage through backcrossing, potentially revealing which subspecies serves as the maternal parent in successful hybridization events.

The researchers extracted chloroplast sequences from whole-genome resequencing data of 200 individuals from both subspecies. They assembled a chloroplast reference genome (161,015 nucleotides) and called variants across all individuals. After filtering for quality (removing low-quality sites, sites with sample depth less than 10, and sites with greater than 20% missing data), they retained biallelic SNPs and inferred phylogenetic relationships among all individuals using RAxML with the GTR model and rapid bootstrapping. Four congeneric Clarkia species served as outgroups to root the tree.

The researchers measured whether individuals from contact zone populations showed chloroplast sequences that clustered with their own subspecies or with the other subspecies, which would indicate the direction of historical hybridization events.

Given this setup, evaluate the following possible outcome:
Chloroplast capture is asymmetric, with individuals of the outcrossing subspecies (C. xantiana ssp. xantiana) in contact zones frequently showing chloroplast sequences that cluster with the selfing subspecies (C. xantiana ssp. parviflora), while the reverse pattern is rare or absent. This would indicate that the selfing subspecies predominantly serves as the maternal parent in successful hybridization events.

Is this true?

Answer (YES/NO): YES